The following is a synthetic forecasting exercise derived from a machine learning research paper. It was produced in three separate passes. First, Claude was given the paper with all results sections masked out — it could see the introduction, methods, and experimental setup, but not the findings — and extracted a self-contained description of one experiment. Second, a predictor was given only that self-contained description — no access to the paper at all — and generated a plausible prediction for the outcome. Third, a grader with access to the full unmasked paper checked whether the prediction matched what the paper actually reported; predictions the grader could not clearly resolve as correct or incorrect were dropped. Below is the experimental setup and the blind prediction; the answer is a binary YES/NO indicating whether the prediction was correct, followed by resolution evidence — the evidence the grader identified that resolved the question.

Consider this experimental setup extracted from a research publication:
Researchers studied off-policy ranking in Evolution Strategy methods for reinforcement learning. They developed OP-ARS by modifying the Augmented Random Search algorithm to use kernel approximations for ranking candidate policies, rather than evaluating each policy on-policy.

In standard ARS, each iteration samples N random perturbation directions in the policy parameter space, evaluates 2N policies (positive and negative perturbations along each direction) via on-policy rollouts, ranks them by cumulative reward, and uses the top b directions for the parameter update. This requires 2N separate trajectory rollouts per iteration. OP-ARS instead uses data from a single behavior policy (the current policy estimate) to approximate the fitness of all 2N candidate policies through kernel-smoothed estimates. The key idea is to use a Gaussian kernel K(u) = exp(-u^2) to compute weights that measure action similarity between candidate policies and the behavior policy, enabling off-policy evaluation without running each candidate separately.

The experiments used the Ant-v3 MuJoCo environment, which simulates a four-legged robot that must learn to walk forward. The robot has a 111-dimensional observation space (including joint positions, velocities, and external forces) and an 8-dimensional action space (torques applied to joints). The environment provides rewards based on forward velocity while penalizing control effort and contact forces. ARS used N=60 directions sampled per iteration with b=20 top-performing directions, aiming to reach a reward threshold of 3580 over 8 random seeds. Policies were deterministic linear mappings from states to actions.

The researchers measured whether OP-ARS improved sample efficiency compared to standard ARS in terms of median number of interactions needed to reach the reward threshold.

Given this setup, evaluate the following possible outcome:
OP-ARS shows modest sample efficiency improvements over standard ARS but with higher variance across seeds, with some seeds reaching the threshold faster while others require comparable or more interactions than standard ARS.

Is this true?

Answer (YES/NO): NO